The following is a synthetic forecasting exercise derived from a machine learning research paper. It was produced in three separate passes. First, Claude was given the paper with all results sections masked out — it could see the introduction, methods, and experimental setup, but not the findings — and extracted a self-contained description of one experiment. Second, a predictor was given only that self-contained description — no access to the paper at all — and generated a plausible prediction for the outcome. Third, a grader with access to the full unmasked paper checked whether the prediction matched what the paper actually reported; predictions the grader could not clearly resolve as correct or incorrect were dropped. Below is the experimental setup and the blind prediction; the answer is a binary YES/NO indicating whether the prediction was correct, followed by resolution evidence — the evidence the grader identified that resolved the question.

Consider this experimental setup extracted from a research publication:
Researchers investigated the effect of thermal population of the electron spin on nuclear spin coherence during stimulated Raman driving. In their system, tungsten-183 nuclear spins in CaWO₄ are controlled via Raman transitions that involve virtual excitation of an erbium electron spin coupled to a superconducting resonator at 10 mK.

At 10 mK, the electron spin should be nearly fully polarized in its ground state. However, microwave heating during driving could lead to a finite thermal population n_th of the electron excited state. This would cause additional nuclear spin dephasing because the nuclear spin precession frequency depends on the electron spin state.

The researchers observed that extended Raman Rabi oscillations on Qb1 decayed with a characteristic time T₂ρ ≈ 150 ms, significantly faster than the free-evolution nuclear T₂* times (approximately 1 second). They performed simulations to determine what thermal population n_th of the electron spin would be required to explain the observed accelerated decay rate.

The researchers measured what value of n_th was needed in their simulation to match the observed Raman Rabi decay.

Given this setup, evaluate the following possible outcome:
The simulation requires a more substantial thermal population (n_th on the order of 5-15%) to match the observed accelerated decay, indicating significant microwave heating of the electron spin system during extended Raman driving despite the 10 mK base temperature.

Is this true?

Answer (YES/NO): NO